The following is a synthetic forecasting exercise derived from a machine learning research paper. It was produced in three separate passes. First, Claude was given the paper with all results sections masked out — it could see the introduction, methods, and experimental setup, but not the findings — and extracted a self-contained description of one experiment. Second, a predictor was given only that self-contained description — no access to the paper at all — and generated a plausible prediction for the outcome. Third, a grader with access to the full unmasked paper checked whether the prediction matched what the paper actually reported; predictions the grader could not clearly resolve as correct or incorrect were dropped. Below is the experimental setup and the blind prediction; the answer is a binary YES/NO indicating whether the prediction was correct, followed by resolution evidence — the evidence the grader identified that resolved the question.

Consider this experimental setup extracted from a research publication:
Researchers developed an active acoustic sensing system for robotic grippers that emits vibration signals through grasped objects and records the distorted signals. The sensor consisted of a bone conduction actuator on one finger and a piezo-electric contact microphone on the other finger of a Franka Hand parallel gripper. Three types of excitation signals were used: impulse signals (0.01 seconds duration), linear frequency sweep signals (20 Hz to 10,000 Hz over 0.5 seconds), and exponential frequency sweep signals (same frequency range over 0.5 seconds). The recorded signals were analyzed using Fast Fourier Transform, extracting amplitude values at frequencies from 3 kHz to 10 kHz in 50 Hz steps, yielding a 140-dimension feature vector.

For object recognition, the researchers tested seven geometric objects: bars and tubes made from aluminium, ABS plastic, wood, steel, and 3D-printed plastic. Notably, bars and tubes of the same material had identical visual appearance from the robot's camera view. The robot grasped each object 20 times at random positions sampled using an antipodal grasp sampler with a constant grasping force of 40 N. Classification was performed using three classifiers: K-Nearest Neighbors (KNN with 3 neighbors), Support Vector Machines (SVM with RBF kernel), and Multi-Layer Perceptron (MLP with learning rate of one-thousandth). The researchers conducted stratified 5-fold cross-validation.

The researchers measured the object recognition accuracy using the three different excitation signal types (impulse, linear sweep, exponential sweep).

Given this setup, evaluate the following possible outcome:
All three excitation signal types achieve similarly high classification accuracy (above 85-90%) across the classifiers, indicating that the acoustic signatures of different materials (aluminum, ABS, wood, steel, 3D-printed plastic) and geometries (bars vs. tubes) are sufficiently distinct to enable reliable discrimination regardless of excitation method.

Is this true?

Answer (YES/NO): NO